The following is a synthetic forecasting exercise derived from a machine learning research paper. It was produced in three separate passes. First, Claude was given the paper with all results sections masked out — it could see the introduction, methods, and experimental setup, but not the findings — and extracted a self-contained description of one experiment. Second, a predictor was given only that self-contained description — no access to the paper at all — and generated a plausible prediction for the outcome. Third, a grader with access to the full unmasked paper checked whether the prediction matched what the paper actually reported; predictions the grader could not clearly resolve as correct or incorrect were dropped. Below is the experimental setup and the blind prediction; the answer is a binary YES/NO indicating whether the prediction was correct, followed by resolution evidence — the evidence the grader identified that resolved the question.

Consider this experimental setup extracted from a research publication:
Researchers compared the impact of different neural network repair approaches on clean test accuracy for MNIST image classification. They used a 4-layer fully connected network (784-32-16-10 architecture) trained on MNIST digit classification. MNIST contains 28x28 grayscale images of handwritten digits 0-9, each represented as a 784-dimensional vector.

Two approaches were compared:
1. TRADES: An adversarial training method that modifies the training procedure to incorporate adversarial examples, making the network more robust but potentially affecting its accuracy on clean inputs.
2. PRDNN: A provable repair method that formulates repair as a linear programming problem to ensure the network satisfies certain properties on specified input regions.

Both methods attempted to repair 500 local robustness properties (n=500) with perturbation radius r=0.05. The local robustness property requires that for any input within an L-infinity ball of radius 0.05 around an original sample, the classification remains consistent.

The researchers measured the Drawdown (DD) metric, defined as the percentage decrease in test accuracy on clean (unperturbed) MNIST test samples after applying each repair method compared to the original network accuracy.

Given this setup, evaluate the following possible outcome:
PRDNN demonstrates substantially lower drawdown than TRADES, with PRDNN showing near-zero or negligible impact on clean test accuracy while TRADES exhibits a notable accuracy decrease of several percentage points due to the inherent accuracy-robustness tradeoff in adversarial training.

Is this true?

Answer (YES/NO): NO